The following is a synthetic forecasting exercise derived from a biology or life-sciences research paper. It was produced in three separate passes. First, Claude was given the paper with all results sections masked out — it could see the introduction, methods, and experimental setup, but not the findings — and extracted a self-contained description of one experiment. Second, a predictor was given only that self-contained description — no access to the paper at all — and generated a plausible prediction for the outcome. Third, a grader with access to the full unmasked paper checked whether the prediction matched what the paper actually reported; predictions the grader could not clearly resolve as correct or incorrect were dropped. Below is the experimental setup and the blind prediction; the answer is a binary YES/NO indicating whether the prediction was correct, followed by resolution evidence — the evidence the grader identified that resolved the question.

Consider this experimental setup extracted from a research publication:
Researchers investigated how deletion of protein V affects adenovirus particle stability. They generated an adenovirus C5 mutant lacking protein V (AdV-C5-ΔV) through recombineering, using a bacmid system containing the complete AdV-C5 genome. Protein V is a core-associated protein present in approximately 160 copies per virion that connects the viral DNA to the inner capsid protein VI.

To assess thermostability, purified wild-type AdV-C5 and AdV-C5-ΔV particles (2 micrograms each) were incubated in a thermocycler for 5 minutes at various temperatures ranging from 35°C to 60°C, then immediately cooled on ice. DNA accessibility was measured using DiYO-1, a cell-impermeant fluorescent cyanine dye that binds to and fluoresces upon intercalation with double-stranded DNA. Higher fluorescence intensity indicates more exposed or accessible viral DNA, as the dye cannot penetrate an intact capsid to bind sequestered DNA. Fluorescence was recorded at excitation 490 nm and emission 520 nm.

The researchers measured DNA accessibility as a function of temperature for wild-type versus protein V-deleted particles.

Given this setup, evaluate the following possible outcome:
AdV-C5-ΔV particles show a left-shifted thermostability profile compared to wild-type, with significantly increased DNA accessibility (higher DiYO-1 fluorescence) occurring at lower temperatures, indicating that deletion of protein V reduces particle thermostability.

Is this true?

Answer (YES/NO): YES